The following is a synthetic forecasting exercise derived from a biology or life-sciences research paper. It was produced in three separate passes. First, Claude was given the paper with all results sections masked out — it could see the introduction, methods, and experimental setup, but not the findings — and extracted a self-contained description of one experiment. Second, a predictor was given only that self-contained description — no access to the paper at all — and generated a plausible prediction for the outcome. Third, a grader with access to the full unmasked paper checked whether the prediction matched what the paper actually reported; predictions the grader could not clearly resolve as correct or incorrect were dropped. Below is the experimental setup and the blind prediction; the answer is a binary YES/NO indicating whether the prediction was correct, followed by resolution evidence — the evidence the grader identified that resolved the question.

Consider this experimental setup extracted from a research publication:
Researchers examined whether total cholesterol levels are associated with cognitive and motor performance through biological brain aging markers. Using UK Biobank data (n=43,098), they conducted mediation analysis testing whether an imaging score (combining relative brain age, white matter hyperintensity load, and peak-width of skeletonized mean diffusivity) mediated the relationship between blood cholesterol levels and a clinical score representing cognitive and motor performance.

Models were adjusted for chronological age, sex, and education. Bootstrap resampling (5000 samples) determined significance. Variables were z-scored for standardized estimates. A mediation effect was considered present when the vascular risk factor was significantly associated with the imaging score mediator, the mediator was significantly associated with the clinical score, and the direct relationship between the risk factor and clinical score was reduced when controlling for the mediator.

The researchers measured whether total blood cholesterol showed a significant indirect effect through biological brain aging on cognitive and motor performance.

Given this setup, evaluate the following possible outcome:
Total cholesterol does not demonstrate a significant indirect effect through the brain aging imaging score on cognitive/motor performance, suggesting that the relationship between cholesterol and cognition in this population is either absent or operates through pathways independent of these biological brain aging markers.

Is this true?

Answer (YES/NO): YES